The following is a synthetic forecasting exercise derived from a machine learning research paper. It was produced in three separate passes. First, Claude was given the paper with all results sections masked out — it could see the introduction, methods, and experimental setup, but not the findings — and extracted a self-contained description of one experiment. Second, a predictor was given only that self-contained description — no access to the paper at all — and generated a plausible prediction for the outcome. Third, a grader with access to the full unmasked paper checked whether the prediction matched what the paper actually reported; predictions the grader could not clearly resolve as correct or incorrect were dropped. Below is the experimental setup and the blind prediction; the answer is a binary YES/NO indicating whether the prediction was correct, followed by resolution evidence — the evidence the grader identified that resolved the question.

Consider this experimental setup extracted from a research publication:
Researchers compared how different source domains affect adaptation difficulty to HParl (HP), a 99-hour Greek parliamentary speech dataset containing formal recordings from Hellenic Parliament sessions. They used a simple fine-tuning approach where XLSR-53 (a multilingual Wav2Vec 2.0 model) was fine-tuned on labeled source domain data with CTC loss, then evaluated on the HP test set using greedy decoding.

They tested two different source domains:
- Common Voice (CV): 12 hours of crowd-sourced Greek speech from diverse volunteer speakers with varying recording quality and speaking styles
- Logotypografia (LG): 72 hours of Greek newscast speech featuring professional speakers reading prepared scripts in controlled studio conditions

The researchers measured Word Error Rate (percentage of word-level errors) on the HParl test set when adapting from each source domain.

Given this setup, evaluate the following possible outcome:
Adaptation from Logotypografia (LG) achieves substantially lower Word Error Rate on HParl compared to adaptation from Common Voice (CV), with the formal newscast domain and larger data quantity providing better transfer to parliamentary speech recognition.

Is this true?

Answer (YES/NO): YES